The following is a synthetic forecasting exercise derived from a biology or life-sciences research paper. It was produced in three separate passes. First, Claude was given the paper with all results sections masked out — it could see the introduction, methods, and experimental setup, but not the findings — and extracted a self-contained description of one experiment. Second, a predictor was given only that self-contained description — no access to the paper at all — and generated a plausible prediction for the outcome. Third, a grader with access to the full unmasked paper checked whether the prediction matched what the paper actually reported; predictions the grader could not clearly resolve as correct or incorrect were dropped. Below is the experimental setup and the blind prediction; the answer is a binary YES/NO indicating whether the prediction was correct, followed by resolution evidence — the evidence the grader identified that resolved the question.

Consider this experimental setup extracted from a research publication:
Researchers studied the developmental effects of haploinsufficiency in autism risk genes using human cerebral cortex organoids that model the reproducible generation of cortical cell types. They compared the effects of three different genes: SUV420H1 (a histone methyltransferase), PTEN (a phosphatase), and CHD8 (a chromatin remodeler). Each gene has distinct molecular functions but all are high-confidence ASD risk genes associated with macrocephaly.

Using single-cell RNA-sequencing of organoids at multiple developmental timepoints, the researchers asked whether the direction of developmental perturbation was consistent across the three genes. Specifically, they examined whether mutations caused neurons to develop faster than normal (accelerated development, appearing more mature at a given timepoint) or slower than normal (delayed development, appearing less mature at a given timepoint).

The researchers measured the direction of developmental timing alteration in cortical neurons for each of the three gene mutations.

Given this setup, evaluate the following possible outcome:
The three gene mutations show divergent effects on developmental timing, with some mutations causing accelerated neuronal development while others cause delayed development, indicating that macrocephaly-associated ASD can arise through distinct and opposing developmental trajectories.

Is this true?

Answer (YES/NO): NO